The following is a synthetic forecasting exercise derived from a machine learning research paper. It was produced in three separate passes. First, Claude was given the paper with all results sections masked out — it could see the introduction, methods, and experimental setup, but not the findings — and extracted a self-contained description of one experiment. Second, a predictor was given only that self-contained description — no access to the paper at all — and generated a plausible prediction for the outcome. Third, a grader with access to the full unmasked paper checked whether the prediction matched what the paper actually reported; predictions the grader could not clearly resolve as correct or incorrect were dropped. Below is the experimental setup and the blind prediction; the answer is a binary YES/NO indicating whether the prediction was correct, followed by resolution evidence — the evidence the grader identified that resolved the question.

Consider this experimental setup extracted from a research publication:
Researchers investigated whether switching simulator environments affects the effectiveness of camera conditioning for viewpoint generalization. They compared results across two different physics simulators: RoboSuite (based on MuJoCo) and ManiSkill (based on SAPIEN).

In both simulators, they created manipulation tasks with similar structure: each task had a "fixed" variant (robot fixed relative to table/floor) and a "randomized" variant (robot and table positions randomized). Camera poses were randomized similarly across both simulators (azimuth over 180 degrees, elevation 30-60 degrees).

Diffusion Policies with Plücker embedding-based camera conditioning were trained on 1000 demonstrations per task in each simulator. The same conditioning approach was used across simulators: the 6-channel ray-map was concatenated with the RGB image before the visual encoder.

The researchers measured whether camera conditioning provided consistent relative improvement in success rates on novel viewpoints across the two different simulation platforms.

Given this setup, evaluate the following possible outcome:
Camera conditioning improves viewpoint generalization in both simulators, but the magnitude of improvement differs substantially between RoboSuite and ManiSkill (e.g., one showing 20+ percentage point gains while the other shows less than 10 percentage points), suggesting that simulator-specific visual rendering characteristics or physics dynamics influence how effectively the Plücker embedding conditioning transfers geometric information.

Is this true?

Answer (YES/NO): NO